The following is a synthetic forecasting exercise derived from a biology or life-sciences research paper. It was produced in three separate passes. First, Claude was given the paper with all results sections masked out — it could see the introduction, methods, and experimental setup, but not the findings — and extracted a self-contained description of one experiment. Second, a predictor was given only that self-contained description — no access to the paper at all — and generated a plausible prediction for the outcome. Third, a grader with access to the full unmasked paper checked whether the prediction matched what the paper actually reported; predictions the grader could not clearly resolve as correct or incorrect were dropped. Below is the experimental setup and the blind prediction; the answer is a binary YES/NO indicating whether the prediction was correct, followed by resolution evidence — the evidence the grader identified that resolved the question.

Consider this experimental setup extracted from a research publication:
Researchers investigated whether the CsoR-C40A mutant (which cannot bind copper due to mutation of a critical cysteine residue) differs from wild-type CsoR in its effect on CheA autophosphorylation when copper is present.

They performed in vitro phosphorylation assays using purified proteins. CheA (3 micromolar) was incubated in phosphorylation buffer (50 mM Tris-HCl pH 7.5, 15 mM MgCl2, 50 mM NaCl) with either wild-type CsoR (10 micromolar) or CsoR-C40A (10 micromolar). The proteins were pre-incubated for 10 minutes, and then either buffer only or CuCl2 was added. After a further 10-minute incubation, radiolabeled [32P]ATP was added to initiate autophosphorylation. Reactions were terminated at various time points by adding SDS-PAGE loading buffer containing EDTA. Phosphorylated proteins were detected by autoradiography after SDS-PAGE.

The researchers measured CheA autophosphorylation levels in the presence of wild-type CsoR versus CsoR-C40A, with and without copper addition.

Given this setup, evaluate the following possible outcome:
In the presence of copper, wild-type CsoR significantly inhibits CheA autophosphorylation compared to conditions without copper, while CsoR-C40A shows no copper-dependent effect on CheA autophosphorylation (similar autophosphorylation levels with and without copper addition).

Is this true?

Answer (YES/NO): NO